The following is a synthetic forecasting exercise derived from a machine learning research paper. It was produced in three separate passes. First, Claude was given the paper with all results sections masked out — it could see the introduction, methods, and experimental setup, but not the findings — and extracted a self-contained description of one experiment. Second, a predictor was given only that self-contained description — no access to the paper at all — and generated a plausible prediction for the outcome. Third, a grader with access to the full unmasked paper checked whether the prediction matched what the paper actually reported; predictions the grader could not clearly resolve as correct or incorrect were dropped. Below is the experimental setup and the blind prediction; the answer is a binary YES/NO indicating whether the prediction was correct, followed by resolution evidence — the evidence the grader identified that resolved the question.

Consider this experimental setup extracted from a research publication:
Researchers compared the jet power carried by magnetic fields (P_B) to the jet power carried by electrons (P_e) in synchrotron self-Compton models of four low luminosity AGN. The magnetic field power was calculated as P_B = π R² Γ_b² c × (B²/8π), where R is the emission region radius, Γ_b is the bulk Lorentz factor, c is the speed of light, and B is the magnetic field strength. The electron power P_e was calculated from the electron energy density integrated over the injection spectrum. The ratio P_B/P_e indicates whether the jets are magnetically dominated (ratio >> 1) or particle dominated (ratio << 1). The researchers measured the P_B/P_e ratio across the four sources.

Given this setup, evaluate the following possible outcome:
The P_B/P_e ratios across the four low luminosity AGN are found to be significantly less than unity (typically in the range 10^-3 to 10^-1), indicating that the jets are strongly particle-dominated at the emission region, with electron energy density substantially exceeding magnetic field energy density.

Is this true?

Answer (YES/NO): NO